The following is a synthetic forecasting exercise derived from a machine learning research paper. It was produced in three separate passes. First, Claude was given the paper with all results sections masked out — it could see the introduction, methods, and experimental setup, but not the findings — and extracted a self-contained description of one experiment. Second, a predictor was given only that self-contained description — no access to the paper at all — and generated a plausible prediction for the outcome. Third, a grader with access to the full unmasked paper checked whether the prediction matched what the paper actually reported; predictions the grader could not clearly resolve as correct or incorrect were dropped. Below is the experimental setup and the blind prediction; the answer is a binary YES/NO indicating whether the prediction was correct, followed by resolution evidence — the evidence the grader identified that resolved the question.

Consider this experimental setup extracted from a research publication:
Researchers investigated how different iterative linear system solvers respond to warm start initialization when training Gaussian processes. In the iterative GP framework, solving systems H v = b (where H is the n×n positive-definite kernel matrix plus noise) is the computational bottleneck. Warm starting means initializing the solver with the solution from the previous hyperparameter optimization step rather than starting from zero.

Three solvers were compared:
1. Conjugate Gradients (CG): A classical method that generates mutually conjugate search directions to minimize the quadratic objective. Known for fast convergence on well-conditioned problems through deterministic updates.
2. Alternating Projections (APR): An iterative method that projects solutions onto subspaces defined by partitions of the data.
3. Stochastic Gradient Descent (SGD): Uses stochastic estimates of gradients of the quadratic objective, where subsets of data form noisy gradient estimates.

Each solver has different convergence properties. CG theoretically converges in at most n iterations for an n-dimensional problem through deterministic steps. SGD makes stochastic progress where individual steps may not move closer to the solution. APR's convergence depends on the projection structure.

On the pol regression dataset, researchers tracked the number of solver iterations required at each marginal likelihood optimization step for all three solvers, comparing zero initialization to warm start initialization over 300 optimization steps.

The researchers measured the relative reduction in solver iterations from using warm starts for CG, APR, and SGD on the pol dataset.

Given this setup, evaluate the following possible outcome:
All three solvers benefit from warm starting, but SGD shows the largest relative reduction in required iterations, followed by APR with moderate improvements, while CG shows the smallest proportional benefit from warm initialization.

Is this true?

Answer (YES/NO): NO